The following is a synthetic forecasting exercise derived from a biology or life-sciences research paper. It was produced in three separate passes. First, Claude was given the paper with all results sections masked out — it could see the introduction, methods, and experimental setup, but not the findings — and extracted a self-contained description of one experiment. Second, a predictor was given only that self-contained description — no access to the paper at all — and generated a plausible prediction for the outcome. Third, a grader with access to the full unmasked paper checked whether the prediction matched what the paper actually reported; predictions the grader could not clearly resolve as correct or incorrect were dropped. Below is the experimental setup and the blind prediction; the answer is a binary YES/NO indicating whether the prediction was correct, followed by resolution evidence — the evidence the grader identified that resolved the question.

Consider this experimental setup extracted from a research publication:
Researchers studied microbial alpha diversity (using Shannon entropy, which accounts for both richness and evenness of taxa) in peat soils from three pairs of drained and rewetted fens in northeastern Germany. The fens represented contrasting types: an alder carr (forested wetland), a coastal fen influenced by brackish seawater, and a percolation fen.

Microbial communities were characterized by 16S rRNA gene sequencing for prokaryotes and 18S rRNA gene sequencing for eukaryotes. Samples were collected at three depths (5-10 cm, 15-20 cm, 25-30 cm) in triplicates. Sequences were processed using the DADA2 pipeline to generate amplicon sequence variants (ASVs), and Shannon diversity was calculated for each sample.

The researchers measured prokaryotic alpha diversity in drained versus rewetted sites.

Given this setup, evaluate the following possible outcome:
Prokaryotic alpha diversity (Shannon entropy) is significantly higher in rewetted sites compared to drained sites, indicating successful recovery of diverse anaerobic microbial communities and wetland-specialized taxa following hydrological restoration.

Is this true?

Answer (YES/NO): NO